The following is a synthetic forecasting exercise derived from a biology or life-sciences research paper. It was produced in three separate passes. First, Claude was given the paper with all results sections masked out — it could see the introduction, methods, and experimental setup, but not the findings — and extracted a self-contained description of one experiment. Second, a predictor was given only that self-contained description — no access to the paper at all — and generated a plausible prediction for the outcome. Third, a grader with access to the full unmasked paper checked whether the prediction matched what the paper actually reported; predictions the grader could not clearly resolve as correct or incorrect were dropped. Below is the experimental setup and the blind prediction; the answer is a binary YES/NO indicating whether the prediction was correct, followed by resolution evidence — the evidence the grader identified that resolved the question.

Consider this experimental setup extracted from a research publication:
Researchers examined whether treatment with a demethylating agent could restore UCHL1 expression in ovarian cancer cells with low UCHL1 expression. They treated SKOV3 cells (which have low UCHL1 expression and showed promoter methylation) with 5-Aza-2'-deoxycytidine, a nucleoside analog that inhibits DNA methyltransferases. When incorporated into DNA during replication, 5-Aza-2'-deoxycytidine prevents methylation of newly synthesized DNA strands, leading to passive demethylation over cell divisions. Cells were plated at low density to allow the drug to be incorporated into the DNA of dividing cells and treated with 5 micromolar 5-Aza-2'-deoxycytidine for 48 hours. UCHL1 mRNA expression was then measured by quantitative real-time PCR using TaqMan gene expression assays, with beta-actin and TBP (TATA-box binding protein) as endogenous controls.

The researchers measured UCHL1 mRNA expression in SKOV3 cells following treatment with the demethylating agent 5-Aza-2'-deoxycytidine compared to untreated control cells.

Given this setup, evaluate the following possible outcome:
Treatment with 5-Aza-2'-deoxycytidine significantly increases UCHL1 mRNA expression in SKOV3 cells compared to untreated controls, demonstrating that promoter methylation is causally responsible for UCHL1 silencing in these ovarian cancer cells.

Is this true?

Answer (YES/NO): YES